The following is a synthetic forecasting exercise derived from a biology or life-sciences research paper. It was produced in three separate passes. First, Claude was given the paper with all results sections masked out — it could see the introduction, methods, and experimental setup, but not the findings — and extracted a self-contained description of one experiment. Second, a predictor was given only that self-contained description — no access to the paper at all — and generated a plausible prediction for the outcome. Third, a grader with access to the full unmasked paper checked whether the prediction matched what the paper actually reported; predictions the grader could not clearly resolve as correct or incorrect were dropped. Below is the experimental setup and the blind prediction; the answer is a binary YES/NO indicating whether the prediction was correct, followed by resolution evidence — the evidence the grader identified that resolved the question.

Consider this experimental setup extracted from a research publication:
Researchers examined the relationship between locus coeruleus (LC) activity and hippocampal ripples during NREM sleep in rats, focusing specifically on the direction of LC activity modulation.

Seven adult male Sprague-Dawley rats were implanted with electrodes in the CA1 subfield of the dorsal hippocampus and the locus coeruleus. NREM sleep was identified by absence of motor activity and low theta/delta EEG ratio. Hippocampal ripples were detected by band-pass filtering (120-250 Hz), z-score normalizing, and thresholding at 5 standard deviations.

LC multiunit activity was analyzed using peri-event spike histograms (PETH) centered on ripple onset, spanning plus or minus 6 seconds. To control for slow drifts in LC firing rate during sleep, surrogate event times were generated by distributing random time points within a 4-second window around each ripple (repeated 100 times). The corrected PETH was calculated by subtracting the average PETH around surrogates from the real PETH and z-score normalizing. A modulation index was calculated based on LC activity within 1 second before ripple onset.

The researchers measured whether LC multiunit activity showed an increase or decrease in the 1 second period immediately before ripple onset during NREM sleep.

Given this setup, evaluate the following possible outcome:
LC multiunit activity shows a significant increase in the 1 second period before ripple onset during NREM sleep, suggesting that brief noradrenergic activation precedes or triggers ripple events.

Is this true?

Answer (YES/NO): NO